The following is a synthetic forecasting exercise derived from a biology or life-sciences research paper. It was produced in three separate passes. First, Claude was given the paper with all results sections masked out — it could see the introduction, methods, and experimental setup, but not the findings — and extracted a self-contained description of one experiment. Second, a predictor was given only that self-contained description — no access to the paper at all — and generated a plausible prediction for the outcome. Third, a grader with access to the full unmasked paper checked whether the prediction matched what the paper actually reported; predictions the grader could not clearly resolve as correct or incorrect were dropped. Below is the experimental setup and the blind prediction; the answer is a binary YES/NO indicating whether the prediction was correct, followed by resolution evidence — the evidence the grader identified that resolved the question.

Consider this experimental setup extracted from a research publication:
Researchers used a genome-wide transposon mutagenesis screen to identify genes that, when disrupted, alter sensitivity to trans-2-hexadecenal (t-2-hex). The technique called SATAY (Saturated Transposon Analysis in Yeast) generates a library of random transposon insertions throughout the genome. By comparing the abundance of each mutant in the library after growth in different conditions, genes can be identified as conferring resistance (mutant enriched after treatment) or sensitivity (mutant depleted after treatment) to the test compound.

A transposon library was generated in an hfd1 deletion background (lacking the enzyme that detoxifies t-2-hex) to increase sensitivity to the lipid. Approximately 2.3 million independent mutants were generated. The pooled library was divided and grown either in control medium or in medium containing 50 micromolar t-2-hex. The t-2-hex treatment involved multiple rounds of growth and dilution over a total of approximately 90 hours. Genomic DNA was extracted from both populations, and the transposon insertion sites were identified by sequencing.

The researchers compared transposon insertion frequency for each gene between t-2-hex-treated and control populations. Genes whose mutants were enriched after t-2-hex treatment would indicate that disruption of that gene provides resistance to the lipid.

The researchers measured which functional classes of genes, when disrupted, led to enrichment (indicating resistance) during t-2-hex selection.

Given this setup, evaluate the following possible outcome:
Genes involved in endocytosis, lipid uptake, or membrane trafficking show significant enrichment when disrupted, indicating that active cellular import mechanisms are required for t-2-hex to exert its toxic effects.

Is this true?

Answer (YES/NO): NO